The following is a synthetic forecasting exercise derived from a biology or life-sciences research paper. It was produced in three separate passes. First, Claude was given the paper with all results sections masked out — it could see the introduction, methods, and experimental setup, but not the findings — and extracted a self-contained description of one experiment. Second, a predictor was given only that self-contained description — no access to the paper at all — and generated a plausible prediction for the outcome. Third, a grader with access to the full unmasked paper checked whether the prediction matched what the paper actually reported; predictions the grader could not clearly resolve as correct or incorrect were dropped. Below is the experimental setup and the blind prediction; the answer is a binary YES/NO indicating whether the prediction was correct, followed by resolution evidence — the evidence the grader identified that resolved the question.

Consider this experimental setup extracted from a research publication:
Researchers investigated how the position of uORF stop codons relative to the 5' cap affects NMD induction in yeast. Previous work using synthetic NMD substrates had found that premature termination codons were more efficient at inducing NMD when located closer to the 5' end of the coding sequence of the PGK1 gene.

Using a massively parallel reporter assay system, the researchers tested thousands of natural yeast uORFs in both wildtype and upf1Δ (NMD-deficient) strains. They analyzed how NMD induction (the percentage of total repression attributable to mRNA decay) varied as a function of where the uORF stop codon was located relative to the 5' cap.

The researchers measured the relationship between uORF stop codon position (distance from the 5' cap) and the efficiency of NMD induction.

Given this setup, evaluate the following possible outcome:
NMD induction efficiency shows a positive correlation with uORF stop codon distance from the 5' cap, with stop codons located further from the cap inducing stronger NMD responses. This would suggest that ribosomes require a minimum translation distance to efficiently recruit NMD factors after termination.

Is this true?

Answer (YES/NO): YES